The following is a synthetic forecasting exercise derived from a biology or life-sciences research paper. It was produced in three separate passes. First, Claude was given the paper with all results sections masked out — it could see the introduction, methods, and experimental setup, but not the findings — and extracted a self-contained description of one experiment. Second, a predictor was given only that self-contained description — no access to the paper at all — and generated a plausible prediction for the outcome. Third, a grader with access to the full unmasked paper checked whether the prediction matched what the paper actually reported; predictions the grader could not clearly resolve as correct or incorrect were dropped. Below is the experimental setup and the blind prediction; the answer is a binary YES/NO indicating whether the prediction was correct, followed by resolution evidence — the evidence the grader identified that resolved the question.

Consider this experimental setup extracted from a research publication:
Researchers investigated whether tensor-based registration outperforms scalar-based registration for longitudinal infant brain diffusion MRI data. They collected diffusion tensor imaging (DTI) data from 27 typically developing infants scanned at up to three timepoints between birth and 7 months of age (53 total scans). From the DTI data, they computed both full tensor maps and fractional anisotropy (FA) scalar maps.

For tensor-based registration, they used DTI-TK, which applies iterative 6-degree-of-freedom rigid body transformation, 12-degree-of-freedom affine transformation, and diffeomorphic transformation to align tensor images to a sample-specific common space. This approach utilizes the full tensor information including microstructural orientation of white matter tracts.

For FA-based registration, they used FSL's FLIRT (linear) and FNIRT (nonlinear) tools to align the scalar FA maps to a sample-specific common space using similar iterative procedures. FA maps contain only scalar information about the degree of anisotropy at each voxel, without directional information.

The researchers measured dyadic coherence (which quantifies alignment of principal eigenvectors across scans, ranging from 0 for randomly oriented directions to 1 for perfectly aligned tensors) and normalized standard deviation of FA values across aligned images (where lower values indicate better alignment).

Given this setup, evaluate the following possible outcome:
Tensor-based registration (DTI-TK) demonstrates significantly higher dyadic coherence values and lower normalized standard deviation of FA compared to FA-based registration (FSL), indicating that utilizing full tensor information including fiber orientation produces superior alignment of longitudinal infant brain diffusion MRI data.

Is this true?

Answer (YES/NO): NO